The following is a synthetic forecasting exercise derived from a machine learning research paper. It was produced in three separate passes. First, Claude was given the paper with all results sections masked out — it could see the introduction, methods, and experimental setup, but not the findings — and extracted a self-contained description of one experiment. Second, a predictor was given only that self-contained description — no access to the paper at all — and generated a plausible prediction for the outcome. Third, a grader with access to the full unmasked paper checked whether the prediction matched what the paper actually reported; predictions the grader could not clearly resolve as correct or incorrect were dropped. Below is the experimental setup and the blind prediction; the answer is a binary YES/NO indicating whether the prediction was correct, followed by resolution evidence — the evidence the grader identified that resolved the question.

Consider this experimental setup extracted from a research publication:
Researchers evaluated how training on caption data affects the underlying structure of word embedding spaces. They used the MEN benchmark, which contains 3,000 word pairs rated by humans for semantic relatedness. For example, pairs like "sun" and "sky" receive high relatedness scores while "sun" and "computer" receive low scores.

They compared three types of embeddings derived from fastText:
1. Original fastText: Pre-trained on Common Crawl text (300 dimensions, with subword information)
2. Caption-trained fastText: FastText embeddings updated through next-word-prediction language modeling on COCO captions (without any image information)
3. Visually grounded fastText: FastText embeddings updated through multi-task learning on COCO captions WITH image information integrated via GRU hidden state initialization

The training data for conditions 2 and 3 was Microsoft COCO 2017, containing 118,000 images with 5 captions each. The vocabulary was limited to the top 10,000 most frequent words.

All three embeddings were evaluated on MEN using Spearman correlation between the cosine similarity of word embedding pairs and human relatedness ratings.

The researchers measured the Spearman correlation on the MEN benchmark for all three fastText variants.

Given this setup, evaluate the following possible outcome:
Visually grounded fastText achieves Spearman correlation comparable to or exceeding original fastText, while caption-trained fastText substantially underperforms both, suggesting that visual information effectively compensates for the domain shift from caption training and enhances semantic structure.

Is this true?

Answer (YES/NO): YES